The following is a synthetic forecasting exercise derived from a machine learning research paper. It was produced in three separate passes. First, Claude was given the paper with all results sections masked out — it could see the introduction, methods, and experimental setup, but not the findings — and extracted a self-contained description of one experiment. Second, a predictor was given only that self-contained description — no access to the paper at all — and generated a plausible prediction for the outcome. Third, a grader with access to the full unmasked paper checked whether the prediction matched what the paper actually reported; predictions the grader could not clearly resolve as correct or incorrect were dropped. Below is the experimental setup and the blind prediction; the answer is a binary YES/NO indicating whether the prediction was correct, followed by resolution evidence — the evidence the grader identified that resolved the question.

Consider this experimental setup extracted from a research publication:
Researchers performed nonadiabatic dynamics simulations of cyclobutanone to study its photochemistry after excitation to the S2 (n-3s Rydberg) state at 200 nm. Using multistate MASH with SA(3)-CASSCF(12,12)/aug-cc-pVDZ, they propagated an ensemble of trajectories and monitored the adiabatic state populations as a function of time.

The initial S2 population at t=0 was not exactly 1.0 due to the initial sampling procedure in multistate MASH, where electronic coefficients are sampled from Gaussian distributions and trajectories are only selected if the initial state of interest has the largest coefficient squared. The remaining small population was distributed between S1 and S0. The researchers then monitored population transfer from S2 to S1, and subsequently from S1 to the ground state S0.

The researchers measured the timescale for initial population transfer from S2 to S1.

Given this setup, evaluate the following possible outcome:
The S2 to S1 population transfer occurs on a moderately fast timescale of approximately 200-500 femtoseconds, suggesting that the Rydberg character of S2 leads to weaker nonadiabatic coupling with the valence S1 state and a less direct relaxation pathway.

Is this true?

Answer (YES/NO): NO